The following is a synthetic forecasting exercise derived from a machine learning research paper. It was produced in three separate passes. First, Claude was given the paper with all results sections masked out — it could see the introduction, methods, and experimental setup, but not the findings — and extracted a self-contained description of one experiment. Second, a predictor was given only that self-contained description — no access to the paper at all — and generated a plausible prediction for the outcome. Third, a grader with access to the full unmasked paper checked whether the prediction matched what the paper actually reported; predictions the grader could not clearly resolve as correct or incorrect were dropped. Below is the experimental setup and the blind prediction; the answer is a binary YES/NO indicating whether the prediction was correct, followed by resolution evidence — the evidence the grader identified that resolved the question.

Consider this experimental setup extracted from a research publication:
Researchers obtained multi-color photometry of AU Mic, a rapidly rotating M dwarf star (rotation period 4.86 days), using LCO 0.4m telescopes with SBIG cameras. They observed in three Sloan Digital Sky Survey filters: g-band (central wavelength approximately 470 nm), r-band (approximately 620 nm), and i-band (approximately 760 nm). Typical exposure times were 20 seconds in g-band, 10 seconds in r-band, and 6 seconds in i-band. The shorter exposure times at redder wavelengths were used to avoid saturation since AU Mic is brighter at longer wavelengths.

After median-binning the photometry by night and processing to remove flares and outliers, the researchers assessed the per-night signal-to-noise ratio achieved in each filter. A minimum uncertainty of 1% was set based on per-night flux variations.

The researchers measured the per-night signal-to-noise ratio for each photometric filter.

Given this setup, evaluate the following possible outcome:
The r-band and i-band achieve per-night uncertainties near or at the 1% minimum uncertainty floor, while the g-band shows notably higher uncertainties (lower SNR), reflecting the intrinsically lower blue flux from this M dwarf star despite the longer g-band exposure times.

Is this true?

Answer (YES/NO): NO